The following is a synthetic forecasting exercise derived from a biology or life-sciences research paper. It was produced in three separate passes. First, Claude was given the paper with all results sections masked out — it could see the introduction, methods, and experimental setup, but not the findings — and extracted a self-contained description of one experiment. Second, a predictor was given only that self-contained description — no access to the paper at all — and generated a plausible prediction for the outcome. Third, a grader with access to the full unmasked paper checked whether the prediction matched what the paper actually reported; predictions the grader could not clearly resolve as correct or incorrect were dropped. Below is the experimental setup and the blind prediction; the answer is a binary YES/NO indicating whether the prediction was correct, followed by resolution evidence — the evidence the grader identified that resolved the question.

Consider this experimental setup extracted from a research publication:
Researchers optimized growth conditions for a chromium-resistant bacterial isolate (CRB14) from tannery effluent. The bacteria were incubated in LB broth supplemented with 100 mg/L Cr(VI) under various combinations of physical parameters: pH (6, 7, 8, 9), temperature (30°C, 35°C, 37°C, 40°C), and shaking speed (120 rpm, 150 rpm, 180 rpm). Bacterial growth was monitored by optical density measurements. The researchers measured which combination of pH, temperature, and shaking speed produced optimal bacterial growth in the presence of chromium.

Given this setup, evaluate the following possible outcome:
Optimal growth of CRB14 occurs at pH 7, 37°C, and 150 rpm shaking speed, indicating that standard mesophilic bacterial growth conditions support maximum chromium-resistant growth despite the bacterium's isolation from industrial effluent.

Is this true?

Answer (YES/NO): NO